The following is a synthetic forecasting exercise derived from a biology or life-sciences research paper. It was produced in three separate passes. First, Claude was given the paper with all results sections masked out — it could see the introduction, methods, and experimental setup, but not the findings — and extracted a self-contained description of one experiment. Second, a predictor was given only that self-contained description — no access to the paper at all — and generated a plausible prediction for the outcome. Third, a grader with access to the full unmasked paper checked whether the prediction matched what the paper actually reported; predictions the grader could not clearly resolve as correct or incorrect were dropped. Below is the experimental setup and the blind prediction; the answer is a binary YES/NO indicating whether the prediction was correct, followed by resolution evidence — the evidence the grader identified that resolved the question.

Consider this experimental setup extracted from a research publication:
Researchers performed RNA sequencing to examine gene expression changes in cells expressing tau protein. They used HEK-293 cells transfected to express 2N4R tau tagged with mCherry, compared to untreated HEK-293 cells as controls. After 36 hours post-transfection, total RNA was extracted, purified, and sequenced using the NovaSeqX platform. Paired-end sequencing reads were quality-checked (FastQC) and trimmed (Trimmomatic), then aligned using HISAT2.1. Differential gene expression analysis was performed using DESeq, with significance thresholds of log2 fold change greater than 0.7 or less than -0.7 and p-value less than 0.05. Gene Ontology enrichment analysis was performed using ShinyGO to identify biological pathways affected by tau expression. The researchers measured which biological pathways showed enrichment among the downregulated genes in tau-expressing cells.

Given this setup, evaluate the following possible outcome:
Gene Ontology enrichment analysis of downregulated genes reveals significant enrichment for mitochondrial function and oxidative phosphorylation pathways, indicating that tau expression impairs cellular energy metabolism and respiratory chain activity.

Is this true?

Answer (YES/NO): NO